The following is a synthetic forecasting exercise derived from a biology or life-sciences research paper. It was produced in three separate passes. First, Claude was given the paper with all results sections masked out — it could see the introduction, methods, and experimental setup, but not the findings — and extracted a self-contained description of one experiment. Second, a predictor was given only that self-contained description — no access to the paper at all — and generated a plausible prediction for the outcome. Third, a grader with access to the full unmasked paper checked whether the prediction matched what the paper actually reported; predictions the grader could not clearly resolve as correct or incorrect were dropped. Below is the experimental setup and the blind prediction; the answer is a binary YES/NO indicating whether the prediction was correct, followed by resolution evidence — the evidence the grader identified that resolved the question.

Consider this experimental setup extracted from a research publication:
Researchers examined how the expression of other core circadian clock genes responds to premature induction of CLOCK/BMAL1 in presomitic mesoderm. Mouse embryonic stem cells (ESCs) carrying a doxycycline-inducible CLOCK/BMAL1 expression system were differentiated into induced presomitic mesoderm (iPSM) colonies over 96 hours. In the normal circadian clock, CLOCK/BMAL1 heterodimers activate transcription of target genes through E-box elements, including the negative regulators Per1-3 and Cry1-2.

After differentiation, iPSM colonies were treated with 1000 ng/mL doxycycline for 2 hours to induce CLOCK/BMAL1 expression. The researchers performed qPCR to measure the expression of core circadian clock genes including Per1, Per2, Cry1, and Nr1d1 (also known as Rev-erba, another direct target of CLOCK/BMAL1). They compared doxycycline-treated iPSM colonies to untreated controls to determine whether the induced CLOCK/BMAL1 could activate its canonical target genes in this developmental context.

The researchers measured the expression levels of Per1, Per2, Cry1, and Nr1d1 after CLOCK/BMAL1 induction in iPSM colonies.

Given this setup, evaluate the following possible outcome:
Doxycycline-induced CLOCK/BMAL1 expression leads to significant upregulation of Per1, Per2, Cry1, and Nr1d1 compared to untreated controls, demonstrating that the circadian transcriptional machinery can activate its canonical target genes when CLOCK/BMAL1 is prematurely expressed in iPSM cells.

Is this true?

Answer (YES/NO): YES